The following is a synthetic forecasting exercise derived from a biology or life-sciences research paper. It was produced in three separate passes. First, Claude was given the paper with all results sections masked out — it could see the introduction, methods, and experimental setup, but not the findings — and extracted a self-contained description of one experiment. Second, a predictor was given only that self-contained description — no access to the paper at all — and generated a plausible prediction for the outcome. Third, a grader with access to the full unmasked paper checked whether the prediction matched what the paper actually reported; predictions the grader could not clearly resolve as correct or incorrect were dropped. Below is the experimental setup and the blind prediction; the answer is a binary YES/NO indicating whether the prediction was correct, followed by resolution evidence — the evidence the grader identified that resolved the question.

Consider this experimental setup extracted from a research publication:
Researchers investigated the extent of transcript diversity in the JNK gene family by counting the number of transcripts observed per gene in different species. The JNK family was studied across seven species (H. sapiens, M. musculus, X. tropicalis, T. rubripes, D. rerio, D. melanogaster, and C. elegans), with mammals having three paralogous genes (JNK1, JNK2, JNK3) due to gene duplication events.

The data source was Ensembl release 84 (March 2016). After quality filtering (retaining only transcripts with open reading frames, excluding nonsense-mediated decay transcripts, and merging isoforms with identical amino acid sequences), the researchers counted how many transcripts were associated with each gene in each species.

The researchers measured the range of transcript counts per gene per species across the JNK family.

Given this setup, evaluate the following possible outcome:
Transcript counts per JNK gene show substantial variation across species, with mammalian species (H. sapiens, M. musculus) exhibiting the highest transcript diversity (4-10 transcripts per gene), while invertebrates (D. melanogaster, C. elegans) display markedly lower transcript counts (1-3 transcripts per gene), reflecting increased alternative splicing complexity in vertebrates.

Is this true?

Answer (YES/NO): NO